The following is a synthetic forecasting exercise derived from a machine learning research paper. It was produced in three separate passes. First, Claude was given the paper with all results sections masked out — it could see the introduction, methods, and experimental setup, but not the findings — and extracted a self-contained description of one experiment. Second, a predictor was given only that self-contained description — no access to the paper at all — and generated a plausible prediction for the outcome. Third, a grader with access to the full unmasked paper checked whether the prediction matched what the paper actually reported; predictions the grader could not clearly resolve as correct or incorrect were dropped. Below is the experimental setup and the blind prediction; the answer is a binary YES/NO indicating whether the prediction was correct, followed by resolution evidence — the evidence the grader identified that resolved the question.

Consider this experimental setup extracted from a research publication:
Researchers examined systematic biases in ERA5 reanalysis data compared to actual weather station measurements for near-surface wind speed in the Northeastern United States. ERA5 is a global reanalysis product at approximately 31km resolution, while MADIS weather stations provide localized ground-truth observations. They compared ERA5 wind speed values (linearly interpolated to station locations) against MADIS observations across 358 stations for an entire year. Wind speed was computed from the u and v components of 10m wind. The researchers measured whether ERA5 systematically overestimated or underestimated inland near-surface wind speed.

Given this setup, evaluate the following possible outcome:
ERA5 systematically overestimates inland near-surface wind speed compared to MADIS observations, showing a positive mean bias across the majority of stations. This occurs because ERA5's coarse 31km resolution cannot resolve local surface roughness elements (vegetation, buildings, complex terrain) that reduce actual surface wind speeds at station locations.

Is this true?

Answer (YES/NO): YES